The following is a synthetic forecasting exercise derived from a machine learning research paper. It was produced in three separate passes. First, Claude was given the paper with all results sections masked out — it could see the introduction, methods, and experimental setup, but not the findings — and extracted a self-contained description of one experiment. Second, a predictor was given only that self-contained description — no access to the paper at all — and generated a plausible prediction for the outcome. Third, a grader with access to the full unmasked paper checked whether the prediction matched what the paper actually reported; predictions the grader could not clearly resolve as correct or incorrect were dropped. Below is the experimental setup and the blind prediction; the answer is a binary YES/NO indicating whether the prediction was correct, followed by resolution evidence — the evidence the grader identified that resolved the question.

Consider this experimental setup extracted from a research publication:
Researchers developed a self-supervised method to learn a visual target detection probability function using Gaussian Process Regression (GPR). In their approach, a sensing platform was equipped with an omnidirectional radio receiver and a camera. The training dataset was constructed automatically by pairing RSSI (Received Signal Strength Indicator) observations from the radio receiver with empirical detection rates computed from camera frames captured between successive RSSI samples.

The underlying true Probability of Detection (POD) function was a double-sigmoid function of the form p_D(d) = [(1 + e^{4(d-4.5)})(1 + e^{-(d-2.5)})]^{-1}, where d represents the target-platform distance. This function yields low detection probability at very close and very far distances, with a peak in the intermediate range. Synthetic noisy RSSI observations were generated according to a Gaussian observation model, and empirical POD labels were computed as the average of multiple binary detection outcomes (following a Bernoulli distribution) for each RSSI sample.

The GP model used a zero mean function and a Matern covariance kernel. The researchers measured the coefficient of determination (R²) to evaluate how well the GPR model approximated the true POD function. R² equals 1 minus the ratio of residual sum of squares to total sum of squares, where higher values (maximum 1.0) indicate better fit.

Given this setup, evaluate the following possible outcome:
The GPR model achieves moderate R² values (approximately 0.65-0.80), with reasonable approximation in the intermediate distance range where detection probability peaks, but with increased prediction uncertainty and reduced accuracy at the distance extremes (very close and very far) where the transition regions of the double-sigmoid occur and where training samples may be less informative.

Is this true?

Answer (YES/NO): NO